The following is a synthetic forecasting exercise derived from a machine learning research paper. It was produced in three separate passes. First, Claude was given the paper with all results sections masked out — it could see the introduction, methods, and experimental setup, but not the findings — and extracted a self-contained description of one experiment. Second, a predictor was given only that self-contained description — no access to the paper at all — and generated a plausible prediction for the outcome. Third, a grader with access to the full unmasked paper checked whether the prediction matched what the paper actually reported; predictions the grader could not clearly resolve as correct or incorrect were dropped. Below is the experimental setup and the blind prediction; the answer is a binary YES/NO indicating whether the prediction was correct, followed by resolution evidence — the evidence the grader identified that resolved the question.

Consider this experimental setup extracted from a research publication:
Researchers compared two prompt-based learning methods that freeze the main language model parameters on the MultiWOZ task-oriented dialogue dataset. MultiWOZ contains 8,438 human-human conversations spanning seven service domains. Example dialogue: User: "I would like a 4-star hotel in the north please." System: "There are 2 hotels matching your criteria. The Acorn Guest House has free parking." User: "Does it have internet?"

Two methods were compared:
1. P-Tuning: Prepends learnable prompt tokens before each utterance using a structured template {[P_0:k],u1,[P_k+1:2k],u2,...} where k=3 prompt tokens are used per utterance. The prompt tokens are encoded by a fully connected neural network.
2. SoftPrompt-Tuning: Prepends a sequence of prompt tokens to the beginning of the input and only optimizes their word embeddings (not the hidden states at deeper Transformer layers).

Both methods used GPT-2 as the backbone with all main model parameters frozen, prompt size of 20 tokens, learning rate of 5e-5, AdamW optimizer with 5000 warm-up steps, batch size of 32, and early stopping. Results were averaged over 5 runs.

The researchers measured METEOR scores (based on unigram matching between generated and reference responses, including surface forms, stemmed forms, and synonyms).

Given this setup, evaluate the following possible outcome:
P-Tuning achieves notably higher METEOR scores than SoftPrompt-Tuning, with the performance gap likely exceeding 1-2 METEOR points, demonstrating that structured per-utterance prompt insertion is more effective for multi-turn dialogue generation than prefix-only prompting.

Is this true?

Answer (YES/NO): NO